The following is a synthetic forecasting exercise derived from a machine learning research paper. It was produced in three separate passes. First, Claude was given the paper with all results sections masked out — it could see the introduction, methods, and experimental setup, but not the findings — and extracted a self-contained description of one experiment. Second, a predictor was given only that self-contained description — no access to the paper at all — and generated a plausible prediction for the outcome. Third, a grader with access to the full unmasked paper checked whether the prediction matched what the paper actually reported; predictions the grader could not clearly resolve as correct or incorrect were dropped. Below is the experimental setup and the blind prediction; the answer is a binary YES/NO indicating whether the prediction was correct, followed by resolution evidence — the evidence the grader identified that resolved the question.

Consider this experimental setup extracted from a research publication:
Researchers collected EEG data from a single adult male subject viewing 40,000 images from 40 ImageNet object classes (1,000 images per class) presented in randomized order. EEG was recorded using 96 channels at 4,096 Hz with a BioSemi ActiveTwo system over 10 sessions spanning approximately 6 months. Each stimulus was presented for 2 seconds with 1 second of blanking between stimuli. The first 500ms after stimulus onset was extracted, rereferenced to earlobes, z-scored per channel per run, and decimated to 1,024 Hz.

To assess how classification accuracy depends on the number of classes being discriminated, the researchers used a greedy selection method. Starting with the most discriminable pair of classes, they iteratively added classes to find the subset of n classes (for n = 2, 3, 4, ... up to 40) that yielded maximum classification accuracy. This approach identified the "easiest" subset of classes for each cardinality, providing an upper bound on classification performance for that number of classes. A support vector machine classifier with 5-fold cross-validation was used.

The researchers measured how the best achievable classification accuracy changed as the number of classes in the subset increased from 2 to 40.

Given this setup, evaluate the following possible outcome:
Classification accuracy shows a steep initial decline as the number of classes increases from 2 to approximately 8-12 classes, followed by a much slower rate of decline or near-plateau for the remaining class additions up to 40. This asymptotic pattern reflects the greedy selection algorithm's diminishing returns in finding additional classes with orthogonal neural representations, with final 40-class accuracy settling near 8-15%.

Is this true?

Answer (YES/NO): NO